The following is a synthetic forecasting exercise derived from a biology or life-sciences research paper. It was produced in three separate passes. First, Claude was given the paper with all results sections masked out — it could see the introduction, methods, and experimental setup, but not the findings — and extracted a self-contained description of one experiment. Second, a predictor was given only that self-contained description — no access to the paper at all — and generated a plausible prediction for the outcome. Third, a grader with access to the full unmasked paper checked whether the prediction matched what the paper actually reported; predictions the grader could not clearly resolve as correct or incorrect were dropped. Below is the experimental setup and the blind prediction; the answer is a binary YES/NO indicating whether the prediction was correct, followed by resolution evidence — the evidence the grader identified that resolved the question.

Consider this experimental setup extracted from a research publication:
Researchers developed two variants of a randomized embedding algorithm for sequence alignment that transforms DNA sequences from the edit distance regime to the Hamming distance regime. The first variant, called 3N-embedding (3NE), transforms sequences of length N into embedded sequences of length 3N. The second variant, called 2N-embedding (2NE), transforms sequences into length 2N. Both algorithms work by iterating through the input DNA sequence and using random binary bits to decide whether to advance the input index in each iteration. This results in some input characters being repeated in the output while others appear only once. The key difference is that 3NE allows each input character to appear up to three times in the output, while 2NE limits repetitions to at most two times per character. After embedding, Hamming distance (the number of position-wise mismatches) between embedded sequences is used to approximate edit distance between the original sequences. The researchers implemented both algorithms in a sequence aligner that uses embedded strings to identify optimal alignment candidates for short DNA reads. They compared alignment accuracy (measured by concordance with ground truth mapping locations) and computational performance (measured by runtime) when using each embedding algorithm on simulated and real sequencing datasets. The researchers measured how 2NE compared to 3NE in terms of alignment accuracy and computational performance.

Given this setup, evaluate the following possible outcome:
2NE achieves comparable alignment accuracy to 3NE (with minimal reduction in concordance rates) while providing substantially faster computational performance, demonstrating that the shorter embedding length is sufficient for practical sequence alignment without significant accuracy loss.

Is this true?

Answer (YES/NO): NO